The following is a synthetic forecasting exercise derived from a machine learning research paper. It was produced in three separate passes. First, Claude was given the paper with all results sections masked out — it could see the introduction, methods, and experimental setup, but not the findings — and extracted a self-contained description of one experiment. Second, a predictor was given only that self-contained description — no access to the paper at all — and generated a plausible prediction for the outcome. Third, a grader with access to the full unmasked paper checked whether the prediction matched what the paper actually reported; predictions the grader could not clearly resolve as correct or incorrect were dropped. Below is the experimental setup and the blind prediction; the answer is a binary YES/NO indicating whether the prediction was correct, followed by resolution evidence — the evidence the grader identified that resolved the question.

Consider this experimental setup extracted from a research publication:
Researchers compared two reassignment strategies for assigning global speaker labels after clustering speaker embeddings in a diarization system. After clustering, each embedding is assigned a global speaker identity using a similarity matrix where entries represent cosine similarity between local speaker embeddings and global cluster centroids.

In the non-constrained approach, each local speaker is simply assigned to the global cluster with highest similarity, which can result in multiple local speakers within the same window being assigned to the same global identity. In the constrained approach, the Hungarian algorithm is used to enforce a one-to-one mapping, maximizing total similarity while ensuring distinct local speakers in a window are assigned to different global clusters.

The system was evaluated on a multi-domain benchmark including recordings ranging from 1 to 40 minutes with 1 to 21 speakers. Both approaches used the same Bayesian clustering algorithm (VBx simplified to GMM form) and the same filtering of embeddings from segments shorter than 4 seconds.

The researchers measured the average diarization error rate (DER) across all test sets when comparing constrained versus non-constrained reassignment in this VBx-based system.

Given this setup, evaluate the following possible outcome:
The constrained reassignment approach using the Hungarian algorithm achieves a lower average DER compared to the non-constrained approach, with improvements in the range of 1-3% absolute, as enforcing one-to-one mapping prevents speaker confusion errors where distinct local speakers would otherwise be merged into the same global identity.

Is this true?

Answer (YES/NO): NO